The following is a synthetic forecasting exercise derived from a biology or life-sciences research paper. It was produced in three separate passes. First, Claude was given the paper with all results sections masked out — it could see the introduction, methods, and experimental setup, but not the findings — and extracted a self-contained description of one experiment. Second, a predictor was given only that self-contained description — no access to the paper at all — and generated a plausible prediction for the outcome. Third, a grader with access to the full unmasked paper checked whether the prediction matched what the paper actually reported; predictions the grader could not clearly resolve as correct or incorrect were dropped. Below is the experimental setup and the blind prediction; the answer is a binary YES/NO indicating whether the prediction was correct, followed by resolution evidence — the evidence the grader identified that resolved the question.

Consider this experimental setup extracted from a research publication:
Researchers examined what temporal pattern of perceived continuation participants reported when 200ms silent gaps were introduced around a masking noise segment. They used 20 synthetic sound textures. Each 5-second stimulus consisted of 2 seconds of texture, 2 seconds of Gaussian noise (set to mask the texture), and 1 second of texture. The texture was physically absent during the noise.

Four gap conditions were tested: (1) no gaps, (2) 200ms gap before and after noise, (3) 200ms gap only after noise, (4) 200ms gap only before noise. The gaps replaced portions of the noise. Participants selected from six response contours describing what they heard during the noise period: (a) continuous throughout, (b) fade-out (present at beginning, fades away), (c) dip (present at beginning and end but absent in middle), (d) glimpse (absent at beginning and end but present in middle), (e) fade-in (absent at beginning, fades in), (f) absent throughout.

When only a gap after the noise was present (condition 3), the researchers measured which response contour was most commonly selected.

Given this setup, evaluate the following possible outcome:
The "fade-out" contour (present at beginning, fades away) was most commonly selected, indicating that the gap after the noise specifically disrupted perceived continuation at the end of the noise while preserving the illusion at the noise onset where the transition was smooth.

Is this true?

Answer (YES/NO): NO